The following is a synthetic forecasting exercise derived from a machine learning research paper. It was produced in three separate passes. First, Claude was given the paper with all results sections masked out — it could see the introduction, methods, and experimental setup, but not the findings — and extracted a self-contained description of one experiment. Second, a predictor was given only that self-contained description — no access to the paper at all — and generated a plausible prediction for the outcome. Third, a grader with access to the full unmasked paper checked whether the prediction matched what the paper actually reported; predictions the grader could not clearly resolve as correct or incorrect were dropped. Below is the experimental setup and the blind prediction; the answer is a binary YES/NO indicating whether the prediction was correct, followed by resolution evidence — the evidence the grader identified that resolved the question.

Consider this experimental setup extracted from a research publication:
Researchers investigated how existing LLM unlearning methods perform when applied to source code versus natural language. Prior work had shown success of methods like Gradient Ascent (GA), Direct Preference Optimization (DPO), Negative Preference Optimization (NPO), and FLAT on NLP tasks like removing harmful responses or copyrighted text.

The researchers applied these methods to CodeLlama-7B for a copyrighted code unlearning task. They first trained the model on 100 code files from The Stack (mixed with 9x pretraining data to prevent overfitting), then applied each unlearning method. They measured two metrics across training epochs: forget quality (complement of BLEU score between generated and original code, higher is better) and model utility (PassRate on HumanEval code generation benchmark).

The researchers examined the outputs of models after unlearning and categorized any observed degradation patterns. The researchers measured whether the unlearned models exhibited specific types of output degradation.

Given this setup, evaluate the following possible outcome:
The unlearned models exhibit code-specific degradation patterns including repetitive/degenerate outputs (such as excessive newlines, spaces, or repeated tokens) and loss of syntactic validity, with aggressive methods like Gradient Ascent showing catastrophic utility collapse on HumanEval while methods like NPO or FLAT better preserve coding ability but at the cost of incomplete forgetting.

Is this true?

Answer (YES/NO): NO